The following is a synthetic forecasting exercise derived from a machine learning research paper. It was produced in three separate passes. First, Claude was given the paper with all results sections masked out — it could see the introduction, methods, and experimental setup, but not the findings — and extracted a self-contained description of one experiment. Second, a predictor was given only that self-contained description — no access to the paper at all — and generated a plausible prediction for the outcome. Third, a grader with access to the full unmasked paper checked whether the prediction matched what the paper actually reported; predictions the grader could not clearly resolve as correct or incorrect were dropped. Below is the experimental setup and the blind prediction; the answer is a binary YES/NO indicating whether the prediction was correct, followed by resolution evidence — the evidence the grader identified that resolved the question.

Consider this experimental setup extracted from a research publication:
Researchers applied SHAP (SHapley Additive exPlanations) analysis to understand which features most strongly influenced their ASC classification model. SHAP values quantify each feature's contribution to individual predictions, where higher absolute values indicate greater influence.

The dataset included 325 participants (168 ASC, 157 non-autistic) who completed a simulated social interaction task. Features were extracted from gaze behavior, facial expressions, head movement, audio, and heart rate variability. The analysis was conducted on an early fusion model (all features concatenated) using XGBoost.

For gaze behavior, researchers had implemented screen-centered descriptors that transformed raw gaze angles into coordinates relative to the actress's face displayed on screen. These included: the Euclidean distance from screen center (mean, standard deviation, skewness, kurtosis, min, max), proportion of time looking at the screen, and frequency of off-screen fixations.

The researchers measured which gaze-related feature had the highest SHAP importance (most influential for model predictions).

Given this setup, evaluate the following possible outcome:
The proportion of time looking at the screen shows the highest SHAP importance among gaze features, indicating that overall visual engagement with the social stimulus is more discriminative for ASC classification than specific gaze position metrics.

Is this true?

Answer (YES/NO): NO